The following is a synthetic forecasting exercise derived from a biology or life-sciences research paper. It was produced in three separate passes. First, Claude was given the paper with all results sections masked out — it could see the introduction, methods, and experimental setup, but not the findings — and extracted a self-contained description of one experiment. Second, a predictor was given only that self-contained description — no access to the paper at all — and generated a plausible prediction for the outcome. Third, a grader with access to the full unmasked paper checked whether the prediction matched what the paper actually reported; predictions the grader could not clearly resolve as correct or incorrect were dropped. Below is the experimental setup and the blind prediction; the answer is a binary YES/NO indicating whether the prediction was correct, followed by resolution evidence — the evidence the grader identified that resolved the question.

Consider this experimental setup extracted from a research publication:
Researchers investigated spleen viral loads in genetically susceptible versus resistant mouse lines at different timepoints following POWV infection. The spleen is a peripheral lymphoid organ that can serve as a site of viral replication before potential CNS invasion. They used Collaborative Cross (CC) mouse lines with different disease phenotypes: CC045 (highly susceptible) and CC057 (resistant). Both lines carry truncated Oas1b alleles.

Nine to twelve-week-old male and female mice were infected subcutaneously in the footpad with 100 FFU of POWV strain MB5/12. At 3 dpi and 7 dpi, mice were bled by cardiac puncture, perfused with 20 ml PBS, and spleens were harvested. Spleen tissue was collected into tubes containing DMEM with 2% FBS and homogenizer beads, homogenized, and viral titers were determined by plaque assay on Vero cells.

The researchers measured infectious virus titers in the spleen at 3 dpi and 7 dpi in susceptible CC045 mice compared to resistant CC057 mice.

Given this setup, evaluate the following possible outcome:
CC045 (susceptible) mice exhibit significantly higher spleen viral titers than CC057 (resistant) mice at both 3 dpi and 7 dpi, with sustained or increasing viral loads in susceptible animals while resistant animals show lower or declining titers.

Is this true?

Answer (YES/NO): NO